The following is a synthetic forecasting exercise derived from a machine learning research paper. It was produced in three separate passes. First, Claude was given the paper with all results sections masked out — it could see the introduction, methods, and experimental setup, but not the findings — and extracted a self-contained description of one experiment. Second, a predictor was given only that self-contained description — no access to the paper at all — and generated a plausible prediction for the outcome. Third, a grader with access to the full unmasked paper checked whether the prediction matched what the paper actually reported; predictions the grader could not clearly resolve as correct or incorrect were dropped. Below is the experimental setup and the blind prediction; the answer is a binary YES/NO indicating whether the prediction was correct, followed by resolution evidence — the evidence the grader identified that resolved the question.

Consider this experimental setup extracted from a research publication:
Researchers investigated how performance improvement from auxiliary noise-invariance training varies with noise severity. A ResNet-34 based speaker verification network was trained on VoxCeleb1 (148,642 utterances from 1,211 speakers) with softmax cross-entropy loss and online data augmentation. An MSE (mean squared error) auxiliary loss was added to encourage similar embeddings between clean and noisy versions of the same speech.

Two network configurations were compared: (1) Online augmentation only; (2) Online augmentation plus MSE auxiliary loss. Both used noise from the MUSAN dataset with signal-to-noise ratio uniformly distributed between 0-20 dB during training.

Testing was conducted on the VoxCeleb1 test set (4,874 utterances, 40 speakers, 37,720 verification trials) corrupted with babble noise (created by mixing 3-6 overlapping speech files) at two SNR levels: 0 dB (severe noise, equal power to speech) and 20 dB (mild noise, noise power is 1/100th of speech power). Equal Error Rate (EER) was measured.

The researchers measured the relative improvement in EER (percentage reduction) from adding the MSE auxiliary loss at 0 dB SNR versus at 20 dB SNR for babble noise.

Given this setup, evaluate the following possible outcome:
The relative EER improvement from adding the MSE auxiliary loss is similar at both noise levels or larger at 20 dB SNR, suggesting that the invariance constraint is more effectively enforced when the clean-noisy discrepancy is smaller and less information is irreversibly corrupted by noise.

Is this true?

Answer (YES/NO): NO